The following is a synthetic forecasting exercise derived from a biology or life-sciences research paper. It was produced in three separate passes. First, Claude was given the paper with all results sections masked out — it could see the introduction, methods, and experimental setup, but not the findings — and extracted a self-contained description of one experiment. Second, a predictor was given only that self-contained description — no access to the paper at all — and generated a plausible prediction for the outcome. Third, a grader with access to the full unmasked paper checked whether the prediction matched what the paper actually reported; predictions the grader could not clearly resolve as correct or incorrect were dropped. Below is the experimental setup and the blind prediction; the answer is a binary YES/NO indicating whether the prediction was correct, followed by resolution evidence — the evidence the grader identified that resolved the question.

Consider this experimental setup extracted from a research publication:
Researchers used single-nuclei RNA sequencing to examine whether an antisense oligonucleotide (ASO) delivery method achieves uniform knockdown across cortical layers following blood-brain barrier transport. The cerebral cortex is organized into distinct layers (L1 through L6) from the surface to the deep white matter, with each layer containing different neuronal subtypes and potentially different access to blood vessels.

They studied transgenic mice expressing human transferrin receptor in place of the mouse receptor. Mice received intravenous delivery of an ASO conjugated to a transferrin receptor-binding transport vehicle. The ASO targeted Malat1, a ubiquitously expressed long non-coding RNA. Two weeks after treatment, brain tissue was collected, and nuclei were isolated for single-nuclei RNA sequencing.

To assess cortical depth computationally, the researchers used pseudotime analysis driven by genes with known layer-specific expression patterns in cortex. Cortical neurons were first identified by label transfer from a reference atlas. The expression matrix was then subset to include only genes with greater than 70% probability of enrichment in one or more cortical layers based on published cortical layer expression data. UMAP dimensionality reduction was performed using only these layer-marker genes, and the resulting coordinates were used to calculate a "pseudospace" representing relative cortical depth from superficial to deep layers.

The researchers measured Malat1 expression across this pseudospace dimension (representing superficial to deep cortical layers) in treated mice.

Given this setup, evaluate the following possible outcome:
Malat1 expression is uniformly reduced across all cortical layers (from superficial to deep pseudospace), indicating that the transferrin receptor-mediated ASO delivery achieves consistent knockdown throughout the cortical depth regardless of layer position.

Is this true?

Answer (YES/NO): YES